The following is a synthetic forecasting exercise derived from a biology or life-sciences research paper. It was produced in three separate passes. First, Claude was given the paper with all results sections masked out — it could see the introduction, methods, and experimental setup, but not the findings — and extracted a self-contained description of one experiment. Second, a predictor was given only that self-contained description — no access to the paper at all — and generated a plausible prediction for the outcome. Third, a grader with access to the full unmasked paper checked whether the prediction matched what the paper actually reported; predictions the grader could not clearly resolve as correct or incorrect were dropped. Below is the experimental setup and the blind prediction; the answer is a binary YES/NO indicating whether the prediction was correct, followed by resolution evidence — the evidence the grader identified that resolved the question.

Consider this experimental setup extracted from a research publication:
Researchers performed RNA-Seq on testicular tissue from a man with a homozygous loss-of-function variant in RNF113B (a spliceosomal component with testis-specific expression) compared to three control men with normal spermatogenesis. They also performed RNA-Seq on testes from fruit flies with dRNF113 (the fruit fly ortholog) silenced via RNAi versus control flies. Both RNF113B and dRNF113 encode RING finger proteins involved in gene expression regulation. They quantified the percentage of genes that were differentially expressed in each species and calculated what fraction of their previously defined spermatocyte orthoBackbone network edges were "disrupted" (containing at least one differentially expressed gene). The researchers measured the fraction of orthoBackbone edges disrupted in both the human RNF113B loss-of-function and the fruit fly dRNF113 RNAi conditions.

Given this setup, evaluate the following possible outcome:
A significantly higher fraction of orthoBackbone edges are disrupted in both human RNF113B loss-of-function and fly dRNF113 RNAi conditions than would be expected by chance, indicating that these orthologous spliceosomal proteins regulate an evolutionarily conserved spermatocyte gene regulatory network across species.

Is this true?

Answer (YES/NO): YES